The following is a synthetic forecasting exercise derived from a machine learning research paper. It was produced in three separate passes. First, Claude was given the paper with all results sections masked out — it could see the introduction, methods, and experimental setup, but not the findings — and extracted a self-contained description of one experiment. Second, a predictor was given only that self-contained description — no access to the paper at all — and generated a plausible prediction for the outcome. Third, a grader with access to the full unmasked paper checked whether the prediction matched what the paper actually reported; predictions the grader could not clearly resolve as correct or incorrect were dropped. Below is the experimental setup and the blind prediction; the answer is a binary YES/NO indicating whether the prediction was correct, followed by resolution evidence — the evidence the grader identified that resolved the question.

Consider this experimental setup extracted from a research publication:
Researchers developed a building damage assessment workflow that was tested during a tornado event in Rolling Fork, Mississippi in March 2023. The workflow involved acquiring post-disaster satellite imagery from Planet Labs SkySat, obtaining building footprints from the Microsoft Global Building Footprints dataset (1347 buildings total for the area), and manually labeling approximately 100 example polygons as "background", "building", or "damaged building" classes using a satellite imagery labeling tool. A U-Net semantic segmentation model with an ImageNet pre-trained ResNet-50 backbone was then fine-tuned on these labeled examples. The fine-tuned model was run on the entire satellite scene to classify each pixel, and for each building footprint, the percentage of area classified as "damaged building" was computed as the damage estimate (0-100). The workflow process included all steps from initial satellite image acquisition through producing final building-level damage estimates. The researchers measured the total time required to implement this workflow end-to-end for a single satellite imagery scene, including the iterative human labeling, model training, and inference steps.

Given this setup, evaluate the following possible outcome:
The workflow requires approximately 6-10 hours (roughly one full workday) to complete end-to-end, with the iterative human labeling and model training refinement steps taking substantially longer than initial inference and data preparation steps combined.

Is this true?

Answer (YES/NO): NO